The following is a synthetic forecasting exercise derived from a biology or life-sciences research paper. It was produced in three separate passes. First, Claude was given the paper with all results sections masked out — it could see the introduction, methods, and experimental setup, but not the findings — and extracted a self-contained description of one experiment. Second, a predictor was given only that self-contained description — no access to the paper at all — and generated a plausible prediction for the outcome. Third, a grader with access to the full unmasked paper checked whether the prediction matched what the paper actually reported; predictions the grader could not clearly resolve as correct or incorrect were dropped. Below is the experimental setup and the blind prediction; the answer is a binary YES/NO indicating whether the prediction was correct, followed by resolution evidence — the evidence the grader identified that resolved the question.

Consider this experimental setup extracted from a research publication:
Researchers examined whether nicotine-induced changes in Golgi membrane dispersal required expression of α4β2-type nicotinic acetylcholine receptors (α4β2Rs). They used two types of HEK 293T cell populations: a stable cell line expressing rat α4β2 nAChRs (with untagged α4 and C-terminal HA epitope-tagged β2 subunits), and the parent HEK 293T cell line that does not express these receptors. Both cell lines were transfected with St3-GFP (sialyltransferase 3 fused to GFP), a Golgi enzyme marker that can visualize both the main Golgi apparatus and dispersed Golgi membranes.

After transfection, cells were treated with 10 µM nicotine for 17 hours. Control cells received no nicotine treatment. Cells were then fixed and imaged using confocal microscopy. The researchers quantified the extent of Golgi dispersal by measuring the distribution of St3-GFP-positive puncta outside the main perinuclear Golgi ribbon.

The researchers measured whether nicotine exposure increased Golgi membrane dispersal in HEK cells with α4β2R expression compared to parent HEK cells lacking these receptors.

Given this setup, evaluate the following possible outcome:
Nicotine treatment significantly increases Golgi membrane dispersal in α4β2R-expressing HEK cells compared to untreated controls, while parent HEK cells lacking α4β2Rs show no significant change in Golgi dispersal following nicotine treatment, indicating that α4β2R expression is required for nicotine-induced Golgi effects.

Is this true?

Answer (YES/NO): YES